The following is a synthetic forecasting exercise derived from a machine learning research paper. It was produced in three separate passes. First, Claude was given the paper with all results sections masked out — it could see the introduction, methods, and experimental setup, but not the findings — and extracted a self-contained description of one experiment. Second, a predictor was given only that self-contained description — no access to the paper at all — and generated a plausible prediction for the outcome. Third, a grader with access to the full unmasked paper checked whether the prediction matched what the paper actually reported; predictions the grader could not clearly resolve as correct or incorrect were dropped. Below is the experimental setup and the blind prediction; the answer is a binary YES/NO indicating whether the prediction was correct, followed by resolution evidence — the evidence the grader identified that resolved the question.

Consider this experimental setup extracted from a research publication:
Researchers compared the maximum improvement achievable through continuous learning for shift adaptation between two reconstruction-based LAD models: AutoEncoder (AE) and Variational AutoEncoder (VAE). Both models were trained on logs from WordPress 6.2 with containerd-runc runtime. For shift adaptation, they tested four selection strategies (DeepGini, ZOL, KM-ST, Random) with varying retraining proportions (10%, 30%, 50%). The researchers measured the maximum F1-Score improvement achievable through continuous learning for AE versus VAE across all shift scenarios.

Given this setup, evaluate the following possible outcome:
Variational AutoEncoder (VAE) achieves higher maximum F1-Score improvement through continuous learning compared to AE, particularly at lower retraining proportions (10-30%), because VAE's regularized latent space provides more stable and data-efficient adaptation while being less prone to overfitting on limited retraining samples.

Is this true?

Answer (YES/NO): NO